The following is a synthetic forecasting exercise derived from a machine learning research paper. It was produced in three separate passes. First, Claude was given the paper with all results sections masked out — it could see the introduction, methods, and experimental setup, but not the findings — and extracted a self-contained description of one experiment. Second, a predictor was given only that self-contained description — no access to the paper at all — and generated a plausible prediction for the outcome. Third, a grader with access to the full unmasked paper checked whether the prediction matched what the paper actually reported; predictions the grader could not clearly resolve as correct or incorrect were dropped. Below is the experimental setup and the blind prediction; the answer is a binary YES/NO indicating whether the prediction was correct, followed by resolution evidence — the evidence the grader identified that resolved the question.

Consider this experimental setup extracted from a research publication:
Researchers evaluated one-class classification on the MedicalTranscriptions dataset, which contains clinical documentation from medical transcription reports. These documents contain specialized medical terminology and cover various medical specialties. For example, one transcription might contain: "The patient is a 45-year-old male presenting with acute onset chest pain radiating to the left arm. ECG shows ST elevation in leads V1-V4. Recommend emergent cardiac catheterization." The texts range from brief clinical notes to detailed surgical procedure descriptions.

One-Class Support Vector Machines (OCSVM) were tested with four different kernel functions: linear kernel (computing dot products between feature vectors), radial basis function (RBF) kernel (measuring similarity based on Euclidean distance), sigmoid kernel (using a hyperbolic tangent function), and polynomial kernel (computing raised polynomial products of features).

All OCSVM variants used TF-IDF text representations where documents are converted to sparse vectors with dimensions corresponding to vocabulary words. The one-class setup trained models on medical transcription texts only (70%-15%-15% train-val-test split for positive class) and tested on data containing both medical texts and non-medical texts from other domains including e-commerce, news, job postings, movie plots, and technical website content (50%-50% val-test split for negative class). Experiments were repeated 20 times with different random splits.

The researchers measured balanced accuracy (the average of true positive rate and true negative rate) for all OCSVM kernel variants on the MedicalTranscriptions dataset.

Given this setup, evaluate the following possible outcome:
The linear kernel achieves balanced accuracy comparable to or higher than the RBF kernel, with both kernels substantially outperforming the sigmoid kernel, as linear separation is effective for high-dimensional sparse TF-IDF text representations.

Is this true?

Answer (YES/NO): NO